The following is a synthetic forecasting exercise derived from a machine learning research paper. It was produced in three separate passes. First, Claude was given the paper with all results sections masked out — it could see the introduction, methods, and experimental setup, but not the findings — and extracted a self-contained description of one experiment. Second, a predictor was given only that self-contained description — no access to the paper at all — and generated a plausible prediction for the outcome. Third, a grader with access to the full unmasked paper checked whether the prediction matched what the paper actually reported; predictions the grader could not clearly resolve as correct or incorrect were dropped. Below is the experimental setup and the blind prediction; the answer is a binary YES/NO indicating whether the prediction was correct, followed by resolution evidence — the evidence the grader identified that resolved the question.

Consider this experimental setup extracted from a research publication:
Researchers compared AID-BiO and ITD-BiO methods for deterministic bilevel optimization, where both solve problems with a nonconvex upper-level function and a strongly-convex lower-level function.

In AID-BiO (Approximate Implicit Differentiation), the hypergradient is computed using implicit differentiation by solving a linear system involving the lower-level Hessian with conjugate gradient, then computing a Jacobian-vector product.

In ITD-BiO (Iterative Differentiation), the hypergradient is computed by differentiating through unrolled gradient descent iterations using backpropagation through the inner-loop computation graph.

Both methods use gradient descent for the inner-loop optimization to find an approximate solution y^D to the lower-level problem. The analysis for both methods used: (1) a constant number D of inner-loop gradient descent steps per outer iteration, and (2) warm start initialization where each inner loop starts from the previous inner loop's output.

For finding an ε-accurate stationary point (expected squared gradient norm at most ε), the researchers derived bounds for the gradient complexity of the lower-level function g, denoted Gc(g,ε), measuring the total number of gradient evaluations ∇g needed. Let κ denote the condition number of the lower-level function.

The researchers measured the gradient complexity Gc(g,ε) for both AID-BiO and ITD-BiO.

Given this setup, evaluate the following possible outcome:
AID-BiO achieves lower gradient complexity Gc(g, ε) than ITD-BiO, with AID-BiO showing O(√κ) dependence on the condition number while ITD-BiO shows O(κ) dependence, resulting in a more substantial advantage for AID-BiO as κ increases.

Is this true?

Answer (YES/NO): NO